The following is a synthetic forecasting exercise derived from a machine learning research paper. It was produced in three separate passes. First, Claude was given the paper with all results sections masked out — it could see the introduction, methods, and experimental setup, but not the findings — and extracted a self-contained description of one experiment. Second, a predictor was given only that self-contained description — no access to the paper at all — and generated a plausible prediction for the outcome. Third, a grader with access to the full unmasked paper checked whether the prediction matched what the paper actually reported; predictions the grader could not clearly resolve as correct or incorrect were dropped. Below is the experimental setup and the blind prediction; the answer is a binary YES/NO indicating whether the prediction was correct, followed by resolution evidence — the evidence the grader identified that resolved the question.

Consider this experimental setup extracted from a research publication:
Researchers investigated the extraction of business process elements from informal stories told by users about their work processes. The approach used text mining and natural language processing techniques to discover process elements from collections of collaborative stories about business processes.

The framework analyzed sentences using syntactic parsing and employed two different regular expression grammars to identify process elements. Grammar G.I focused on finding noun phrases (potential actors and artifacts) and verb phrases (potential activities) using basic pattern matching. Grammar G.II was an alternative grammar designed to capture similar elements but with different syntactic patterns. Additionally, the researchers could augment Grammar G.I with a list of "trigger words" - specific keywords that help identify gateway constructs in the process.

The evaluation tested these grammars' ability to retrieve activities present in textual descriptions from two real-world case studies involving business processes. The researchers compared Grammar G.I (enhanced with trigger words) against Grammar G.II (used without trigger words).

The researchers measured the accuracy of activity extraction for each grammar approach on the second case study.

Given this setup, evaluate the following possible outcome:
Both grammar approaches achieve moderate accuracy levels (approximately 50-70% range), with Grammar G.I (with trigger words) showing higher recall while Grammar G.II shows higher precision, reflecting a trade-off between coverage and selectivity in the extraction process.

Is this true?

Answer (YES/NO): NO